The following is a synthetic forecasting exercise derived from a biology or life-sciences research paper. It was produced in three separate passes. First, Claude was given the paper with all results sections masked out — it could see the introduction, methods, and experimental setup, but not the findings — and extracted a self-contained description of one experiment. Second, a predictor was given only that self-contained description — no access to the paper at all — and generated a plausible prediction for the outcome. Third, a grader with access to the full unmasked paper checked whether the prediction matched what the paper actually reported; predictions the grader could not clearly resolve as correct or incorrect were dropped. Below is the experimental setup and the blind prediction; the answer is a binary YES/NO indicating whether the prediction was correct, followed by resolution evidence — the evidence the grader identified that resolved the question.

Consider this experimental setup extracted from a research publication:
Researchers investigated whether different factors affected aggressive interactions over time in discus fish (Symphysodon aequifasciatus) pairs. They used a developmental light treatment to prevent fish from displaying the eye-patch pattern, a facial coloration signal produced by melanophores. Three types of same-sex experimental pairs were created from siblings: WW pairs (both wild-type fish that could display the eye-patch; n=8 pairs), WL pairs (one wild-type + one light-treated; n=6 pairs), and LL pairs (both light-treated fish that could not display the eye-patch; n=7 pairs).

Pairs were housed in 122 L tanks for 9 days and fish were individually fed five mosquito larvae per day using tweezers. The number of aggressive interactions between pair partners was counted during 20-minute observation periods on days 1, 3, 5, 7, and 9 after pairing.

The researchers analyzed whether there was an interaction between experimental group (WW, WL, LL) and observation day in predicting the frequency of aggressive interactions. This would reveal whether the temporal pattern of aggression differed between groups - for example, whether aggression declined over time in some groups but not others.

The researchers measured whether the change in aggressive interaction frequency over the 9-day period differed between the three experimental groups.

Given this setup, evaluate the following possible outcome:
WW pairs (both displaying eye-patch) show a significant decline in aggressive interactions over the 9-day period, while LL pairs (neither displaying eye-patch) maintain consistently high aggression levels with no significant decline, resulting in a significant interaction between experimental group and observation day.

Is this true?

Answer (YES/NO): YES